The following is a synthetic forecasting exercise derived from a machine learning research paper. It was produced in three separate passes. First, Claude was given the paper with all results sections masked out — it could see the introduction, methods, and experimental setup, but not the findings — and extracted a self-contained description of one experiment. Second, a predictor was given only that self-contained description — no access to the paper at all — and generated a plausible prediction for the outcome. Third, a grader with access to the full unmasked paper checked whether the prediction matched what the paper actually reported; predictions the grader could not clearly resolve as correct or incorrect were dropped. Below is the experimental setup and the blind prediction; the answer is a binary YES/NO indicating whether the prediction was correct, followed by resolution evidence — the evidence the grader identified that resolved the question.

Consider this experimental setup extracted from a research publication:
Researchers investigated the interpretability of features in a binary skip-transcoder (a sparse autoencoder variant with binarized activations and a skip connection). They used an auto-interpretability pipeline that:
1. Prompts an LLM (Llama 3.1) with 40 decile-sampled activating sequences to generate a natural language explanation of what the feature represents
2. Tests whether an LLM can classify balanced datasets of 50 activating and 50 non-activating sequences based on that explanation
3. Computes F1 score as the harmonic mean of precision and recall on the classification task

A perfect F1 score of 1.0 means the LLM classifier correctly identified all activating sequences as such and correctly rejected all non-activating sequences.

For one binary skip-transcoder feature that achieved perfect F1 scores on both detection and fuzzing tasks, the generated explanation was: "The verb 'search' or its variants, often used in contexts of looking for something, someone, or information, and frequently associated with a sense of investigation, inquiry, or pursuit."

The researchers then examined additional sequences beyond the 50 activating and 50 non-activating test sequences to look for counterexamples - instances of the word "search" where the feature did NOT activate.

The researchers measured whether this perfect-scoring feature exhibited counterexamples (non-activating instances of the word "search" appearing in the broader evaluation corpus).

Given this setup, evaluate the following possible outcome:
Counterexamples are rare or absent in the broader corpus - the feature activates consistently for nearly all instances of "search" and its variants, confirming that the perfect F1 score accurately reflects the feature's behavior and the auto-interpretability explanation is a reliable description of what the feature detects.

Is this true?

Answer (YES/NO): NO